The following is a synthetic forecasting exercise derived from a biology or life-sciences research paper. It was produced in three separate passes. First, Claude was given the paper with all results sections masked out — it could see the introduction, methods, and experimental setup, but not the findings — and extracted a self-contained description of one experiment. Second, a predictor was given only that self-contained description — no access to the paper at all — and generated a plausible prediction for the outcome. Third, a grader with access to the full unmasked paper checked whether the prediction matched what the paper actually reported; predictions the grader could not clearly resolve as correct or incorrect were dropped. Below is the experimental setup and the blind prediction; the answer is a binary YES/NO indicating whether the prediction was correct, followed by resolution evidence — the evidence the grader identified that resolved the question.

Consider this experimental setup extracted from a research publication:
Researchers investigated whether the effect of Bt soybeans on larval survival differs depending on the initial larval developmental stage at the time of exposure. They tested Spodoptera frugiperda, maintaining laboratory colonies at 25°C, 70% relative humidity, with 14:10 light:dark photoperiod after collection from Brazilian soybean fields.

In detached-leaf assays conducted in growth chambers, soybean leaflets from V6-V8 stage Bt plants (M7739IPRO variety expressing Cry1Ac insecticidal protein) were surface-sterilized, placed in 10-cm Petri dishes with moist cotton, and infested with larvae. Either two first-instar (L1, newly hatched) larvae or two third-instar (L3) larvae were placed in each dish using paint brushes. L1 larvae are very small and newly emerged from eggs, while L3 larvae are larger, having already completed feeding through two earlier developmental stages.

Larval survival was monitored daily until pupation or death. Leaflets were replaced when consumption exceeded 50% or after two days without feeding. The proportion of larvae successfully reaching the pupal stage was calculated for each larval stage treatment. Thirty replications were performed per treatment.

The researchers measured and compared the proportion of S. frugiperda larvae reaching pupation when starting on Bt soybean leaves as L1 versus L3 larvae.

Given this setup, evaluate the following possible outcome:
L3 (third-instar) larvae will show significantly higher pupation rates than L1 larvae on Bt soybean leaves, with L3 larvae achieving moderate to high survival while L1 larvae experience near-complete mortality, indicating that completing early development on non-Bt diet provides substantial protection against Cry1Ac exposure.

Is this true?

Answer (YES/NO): NO